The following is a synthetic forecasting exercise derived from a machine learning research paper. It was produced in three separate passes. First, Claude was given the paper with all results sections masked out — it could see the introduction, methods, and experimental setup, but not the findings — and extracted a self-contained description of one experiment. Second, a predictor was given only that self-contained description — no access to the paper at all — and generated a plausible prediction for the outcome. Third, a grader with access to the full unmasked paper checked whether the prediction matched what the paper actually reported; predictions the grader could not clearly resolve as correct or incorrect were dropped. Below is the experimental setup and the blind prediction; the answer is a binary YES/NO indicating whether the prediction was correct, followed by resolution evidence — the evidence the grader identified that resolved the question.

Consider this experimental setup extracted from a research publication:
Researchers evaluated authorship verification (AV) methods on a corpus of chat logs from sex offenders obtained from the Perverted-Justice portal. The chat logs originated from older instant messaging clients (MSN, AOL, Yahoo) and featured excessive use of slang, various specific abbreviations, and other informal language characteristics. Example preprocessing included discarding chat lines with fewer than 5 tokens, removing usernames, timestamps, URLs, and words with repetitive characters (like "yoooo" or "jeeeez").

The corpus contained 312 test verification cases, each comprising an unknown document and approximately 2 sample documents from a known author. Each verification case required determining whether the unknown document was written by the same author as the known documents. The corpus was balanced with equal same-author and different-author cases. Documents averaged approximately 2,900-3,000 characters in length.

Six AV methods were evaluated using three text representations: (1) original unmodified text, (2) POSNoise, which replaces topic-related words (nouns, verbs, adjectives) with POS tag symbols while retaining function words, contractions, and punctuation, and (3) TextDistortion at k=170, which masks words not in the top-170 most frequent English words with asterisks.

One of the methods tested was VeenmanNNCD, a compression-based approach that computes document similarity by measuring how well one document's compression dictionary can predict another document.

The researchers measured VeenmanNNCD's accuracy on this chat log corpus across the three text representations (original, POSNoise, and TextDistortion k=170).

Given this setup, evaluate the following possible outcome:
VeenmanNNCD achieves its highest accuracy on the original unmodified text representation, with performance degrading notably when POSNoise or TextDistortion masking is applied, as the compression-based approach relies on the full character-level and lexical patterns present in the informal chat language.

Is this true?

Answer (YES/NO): YES